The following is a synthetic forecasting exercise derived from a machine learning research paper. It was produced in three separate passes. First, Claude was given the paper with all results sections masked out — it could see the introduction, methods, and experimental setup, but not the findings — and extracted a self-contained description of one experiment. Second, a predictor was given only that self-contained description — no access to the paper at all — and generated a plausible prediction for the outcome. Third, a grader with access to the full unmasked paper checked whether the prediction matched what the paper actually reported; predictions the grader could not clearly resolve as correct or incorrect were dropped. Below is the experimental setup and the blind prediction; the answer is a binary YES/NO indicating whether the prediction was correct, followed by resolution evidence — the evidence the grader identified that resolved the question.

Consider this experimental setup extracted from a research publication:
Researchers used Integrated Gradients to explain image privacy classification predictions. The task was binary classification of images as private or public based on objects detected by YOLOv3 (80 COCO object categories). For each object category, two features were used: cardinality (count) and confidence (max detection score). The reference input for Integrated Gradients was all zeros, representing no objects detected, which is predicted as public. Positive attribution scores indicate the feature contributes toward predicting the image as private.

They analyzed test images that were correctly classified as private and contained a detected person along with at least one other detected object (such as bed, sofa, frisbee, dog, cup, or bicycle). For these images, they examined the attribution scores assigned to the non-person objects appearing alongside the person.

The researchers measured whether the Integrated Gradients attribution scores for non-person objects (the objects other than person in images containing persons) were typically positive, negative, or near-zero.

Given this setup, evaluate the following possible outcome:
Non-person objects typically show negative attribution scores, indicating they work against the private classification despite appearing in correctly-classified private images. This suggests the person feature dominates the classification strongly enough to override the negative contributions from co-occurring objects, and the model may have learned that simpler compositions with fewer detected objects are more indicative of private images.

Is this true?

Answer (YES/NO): NO